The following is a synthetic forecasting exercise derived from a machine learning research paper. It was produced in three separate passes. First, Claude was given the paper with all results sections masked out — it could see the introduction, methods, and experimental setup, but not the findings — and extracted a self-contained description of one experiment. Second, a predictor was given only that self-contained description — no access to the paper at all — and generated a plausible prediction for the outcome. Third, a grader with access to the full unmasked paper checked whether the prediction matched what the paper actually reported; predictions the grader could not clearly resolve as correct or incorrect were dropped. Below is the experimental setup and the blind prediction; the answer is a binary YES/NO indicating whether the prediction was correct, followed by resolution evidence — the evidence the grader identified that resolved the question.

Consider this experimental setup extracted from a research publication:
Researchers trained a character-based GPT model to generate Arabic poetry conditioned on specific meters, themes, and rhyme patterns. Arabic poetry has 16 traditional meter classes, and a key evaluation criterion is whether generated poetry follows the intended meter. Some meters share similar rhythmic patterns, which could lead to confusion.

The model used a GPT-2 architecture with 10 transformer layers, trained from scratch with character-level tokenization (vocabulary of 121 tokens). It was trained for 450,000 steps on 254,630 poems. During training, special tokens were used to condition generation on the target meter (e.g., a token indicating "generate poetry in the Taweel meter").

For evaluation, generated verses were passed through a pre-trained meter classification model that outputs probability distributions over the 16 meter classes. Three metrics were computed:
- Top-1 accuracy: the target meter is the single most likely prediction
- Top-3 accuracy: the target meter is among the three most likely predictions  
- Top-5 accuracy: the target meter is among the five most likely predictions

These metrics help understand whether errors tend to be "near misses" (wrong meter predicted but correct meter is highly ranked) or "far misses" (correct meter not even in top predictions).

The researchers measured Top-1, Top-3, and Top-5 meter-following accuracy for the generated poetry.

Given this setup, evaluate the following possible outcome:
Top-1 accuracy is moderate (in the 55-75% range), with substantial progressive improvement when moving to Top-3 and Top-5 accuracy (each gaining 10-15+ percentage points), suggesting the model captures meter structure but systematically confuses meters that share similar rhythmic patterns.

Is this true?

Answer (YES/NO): NO